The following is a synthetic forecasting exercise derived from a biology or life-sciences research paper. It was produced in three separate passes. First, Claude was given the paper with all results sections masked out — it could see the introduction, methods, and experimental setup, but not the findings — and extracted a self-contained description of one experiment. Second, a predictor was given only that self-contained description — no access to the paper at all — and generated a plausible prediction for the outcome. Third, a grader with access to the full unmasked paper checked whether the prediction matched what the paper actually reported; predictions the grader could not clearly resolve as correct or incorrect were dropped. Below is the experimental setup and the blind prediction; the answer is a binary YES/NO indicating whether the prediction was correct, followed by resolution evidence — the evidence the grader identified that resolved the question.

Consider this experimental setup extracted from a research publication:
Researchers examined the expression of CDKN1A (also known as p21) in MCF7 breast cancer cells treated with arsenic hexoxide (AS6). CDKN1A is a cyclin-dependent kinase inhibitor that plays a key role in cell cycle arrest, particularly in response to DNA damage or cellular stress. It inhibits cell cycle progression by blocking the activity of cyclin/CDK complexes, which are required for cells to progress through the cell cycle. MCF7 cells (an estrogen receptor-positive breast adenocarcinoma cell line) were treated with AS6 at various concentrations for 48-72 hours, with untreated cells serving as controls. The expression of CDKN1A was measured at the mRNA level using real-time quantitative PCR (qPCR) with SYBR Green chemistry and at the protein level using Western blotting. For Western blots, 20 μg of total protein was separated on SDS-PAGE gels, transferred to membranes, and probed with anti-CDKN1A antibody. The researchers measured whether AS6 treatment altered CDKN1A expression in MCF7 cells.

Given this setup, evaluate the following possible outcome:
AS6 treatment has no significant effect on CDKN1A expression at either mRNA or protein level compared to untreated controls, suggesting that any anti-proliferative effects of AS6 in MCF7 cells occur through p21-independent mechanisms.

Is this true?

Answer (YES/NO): NO